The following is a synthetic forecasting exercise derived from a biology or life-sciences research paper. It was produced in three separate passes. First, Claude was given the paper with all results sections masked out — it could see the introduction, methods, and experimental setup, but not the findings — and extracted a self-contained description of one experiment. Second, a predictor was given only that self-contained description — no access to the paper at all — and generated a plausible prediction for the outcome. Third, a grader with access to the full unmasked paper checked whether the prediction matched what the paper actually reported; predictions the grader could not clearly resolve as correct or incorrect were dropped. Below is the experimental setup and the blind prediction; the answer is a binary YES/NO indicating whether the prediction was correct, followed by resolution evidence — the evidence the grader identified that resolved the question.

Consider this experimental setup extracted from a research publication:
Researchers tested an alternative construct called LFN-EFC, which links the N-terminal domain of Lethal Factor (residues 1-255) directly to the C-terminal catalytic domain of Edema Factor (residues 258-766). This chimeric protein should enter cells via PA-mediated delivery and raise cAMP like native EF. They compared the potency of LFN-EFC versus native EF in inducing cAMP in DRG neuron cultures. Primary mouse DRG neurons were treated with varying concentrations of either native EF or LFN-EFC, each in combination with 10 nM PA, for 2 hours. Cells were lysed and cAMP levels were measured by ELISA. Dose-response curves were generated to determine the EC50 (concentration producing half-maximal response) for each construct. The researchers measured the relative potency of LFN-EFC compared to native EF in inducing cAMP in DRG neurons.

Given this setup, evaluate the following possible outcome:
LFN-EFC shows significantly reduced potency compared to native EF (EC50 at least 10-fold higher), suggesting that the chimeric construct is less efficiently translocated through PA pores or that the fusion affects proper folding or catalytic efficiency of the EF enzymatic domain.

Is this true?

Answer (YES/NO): YES